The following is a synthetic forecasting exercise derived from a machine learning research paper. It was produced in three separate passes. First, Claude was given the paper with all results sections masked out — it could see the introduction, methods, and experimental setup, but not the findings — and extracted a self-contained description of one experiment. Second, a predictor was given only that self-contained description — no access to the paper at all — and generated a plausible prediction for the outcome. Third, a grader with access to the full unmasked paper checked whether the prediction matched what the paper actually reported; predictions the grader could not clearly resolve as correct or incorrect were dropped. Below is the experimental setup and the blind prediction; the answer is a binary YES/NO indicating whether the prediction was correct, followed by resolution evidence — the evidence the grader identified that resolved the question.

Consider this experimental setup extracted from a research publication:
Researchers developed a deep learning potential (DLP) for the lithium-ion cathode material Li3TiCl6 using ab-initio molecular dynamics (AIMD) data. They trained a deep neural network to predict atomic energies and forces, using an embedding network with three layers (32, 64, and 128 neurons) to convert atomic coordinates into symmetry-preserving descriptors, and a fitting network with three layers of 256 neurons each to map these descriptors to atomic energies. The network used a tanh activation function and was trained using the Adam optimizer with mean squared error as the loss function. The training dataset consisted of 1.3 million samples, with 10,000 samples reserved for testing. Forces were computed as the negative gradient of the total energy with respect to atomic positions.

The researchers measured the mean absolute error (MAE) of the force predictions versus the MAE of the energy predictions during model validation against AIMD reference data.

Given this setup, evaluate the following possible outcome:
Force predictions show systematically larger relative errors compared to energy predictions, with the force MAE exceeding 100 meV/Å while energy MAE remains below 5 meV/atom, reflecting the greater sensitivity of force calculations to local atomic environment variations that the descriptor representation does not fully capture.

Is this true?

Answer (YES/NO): NO